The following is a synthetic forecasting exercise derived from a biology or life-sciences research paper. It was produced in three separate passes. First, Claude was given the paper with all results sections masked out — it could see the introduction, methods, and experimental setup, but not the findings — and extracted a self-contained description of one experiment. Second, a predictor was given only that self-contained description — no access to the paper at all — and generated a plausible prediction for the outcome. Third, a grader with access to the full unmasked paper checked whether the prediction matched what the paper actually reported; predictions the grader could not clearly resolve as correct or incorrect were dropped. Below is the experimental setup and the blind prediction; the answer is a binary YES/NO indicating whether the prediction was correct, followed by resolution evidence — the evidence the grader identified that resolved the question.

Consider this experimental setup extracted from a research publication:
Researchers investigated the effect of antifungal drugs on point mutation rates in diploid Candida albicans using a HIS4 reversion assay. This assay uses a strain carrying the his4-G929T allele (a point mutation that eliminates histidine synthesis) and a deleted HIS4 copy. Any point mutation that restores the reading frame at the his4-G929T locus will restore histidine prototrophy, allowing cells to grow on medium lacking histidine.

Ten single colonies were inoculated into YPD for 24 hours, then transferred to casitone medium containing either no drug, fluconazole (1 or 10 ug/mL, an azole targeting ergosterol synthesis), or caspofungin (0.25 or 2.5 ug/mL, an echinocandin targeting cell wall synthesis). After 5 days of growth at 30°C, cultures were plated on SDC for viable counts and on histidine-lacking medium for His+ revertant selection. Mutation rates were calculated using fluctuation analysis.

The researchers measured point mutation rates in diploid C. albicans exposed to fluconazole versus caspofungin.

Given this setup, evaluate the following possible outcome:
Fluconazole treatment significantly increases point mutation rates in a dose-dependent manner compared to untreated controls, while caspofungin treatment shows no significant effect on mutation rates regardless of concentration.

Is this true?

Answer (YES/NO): NO